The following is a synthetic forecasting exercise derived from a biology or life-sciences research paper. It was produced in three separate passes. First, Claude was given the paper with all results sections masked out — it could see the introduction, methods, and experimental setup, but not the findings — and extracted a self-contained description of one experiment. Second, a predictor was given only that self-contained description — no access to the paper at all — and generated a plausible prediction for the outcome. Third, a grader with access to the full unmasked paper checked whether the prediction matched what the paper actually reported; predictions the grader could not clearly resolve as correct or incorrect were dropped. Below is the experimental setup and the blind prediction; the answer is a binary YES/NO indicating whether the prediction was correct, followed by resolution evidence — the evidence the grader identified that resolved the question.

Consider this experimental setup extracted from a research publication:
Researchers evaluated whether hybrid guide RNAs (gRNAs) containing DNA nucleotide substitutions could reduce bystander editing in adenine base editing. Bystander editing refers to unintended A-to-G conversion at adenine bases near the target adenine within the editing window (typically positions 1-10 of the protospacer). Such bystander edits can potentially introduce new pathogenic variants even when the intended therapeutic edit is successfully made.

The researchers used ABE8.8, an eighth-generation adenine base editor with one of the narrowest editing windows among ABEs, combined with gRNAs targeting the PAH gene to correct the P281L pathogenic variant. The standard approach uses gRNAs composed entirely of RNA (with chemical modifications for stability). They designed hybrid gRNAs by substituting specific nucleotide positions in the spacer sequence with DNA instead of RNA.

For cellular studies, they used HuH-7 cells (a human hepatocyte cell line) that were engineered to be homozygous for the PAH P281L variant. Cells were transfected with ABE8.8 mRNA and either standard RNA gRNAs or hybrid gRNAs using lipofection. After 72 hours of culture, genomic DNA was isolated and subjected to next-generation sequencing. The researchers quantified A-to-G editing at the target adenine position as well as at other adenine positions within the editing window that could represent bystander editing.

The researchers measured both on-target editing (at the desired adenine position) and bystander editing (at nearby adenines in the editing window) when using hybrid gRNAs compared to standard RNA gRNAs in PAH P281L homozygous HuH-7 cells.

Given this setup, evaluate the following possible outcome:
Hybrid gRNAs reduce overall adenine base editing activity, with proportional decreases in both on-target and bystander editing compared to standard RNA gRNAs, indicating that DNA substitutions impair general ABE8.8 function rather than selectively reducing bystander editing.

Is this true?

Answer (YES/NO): NO